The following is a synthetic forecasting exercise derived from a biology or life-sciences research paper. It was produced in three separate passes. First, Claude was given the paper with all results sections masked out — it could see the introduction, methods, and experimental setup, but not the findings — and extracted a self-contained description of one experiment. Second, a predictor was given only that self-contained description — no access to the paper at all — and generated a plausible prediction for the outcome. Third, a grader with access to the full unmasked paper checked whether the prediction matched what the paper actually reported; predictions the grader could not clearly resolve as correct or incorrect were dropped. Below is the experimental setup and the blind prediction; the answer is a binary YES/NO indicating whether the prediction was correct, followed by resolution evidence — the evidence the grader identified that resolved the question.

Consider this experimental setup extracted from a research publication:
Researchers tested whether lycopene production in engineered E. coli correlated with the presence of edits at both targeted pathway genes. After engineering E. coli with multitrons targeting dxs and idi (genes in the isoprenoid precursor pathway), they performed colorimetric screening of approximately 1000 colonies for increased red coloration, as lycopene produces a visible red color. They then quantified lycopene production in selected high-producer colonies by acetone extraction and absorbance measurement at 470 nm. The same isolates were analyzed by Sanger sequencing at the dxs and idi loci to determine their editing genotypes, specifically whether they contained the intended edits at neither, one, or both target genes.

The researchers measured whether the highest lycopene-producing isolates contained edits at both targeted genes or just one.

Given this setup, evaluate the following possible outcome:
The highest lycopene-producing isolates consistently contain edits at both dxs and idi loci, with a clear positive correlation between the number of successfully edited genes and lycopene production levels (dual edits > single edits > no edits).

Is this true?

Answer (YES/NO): YES